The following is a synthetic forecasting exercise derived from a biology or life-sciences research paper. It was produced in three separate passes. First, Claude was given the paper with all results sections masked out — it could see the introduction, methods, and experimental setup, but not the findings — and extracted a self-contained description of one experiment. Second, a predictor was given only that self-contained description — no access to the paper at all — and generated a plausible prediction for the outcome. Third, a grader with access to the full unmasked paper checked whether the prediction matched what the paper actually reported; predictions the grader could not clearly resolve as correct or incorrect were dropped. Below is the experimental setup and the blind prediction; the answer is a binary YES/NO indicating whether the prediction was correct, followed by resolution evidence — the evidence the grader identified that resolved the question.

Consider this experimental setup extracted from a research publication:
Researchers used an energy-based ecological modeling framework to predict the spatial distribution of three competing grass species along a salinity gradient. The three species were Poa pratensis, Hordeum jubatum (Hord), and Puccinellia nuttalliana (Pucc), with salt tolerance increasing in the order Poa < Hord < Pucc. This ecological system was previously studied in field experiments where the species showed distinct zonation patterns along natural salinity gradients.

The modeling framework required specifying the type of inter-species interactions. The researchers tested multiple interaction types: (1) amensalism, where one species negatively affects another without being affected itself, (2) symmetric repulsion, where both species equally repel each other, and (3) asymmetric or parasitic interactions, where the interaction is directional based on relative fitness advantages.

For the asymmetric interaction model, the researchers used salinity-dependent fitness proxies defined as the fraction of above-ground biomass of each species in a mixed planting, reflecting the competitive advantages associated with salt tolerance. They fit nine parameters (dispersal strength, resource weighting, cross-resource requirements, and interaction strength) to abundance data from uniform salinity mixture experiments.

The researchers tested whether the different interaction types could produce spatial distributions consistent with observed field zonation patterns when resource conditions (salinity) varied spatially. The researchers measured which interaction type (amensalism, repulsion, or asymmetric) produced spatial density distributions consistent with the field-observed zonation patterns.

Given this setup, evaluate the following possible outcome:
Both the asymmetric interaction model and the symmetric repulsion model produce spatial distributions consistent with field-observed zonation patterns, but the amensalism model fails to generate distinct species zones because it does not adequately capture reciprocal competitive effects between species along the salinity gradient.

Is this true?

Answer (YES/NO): NO